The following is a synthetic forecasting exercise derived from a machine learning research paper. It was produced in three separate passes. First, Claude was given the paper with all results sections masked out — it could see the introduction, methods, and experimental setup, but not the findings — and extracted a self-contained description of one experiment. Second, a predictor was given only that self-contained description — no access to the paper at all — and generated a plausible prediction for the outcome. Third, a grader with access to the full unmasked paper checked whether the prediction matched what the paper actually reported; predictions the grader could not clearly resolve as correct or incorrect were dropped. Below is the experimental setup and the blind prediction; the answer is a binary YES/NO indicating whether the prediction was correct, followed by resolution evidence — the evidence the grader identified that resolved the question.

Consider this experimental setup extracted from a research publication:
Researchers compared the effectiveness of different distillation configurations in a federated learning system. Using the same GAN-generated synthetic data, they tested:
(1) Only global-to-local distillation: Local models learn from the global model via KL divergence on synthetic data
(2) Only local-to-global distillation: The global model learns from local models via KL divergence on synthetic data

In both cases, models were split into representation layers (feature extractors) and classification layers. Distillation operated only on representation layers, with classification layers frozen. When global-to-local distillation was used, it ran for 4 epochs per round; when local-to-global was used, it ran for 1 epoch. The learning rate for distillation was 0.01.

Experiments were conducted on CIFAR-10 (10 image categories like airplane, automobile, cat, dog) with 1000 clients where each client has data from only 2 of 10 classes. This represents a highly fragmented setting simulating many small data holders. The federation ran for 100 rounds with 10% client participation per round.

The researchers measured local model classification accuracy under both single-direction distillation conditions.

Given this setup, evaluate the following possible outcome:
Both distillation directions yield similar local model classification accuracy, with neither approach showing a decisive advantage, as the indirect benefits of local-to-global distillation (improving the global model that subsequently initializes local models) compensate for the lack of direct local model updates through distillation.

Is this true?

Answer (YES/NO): YES